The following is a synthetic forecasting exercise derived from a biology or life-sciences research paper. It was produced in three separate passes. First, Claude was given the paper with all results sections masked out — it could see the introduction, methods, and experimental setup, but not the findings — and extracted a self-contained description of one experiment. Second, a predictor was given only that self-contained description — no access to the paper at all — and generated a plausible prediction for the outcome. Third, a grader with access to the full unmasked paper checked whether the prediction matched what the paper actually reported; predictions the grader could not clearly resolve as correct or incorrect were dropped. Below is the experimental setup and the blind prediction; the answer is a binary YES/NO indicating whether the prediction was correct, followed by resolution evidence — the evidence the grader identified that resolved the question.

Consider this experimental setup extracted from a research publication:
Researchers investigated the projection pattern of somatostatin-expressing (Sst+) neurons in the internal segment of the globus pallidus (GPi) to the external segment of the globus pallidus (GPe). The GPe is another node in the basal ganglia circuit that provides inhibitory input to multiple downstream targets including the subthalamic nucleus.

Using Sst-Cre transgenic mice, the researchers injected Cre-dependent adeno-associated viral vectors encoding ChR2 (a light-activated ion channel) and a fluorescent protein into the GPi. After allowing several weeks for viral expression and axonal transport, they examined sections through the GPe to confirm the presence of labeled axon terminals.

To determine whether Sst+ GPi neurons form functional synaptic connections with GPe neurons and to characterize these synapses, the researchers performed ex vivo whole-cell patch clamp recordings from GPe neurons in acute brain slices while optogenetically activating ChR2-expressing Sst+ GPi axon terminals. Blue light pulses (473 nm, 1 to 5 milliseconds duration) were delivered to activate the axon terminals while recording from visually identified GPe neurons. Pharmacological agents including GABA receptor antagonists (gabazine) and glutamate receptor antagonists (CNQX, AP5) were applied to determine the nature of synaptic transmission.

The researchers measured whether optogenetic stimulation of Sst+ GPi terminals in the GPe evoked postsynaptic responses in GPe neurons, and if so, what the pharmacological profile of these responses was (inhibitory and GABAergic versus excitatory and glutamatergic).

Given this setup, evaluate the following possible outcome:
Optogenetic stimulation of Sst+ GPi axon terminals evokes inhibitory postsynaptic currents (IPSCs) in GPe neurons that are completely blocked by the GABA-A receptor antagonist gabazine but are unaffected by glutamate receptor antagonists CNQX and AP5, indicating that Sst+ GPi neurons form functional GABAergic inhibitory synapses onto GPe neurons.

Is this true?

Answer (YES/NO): NO